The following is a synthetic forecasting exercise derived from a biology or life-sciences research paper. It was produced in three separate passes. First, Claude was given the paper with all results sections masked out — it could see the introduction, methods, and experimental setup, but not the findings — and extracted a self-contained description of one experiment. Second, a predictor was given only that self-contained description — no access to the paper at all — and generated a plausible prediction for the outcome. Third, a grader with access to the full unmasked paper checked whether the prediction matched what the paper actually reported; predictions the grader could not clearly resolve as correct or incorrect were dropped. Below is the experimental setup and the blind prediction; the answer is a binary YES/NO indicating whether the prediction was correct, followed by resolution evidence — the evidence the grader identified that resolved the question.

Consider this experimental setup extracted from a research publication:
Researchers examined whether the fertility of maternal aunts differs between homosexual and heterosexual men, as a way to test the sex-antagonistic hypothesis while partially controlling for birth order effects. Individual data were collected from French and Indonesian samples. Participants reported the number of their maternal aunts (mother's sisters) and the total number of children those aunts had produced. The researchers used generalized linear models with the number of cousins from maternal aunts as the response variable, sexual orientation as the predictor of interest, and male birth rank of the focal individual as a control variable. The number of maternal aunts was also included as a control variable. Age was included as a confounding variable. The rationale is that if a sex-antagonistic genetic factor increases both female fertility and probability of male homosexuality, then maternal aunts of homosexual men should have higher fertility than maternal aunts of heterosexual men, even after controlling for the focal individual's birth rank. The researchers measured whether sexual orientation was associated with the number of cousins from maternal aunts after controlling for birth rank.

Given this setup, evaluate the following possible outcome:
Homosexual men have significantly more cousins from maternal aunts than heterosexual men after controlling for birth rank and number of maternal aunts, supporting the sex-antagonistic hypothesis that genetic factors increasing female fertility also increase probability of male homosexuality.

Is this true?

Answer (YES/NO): NO